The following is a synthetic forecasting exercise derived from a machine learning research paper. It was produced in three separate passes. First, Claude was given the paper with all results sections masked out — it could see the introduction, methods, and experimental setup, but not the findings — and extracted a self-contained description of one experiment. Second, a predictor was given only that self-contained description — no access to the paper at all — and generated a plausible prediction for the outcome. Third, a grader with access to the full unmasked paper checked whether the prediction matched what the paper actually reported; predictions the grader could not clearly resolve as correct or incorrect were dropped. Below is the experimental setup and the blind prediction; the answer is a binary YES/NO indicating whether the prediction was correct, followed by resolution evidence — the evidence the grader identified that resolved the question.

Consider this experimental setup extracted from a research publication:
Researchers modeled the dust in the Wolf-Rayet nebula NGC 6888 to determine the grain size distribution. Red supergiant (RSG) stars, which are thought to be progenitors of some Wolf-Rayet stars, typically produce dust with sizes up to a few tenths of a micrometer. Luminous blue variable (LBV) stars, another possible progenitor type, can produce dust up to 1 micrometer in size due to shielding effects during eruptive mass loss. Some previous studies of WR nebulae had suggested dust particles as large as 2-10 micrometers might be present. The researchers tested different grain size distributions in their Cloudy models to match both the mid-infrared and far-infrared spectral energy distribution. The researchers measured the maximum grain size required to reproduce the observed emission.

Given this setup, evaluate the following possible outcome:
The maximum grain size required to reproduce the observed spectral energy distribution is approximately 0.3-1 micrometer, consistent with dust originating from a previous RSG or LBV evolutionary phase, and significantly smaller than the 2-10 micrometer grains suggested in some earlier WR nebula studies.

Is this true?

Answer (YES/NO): YES